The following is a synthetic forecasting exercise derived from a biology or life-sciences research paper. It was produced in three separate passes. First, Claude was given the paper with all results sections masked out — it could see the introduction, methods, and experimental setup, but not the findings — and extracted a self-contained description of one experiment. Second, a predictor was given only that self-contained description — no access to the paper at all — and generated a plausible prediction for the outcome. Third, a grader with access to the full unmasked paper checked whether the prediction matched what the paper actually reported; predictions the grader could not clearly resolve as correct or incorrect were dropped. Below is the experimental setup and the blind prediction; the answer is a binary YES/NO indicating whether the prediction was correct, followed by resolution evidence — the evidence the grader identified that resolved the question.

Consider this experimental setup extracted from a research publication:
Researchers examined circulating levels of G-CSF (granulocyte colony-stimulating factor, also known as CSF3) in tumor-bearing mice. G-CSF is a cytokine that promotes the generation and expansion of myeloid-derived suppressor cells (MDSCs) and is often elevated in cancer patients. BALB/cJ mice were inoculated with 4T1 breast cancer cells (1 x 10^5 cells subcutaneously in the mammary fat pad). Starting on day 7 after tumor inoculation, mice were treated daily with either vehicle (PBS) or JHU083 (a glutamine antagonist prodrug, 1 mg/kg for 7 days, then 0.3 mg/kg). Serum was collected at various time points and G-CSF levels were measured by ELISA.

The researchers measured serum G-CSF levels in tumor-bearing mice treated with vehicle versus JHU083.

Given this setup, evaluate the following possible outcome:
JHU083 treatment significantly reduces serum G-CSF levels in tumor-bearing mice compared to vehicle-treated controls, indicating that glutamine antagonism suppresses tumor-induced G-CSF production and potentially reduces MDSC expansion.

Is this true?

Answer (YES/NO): YES